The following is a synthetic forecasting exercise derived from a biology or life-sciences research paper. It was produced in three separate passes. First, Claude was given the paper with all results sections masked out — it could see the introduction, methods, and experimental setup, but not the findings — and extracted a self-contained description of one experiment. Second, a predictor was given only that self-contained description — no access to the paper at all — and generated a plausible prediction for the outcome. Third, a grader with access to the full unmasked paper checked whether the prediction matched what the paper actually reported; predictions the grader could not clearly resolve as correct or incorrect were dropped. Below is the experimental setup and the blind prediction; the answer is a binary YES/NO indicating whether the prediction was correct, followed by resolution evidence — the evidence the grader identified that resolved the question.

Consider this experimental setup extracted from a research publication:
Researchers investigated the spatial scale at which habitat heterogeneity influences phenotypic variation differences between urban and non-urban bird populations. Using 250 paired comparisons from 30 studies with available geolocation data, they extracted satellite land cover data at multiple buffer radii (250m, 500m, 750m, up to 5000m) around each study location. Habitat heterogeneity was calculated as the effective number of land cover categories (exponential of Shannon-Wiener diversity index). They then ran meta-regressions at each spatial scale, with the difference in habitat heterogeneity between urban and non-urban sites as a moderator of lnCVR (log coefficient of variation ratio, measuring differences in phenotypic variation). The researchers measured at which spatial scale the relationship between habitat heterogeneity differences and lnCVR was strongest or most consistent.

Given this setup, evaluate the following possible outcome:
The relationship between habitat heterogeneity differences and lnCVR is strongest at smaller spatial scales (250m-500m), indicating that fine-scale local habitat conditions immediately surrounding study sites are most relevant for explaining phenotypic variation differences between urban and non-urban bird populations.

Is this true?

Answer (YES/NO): NO